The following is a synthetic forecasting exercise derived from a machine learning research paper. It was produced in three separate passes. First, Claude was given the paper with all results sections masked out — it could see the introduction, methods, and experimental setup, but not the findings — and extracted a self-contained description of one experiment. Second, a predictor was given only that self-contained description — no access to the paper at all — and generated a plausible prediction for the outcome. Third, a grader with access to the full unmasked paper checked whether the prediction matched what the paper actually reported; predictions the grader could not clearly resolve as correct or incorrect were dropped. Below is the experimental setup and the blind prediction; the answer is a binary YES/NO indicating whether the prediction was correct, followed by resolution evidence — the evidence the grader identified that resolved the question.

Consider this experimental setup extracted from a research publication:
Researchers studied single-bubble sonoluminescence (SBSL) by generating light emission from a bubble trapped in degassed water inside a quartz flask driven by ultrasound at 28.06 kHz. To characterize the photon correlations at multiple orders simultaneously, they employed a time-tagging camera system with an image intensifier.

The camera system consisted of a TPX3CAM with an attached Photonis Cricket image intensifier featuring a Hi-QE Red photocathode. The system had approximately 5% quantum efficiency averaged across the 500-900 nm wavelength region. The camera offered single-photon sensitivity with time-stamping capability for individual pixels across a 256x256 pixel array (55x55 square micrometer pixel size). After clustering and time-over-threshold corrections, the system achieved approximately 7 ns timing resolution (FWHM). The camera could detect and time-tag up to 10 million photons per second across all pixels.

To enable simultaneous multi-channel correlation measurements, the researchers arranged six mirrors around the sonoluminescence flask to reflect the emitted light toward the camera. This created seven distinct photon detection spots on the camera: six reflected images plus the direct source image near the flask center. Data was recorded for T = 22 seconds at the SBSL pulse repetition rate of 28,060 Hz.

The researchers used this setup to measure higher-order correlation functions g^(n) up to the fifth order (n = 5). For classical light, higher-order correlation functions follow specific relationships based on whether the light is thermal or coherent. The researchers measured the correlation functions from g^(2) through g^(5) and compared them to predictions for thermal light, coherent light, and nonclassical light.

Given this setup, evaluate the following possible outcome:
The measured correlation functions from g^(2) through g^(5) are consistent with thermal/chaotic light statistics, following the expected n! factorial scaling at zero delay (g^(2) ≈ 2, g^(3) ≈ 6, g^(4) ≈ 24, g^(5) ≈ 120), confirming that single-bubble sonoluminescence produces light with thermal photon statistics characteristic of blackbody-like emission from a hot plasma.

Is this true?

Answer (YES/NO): NO